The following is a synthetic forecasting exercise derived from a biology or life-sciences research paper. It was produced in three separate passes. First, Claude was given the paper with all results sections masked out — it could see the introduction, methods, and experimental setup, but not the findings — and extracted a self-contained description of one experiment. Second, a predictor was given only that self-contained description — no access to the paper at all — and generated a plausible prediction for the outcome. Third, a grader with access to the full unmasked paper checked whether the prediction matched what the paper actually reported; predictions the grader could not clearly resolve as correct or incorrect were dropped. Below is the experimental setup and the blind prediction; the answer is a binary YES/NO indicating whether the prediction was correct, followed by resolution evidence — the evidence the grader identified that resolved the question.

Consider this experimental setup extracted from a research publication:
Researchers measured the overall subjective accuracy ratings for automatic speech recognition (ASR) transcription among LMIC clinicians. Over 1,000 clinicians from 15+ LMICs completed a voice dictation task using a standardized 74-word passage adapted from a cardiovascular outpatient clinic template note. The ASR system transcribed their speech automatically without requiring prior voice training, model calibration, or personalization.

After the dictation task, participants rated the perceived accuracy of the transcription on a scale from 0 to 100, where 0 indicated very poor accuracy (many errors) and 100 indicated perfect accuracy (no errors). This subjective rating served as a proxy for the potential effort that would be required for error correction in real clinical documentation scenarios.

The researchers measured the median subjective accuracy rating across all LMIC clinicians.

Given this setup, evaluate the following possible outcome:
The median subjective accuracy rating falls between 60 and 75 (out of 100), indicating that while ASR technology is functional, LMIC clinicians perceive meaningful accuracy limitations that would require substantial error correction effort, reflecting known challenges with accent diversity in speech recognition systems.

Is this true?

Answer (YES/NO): NO